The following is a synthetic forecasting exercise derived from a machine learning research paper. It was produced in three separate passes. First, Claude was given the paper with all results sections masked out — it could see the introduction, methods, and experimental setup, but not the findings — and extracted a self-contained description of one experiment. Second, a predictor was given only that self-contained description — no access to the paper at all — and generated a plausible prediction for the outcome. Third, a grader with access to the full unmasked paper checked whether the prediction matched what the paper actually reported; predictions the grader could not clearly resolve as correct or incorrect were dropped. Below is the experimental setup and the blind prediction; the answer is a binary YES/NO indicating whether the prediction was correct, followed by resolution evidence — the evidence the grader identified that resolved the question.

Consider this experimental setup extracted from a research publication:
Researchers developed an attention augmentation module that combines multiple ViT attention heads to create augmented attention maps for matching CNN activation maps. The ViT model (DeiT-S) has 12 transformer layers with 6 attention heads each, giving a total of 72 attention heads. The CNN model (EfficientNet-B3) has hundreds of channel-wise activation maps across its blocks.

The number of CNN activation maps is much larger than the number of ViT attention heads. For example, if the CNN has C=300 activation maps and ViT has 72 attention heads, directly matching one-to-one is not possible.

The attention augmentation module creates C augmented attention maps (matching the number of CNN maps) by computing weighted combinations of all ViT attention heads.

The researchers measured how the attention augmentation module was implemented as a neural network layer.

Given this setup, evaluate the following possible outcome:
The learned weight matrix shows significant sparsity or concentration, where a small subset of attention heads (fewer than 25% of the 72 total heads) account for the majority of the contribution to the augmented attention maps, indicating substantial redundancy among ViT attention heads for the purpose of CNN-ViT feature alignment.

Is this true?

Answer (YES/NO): NO